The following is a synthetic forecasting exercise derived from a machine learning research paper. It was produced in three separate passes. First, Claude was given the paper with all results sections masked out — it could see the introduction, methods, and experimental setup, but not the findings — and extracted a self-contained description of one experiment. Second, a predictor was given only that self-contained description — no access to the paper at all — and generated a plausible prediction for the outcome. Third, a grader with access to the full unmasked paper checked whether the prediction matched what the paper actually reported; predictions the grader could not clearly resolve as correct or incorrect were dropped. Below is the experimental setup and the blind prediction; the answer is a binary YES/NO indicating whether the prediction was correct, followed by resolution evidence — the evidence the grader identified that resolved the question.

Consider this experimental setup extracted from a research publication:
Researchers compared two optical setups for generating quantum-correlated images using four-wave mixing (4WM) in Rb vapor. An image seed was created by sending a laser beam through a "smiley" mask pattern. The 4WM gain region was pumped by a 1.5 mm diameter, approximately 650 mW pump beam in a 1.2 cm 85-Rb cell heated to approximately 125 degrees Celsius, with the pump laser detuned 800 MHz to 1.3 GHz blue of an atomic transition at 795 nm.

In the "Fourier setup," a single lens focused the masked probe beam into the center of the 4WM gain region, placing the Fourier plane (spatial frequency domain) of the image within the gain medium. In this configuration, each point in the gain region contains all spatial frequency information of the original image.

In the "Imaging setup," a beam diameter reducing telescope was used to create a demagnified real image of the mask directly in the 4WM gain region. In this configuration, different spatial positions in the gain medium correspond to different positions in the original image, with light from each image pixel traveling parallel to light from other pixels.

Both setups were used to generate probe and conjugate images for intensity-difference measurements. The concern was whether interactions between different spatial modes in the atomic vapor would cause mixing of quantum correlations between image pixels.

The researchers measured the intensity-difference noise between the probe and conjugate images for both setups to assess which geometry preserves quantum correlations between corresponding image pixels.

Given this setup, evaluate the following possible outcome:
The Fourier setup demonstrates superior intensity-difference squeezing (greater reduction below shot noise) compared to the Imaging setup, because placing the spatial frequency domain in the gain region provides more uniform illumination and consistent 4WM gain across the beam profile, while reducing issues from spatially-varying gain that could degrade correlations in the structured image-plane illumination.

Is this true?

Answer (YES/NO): NO